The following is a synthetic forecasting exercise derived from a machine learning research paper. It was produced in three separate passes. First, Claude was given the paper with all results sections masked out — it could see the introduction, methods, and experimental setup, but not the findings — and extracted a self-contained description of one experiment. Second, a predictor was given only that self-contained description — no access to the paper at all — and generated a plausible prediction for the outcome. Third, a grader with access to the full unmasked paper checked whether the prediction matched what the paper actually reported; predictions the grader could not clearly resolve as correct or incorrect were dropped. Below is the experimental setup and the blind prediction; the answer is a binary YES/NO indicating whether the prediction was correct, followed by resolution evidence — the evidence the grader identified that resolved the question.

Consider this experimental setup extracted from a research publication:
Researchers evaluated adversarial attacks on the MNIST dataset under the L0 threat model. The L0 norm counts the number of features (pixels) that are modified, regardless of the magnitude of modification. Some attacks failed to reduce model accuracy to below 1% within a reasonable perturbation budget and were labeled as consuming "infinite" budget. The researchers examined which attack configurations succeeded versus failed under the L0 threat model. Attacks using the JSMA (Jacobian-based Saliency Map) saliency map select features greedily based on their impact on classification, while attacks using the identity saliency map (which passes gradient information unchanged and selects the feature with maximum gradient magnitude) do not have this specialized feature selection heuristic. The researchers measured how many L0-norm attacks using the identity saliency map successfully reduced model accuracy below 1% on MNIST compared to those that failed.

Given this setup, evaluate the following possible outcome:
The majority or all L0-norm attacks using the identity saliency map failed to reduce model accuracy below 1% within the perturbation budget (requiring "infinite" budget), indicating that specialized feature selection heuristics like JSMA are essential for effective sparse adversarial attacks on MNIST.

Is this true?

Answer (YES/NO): NO